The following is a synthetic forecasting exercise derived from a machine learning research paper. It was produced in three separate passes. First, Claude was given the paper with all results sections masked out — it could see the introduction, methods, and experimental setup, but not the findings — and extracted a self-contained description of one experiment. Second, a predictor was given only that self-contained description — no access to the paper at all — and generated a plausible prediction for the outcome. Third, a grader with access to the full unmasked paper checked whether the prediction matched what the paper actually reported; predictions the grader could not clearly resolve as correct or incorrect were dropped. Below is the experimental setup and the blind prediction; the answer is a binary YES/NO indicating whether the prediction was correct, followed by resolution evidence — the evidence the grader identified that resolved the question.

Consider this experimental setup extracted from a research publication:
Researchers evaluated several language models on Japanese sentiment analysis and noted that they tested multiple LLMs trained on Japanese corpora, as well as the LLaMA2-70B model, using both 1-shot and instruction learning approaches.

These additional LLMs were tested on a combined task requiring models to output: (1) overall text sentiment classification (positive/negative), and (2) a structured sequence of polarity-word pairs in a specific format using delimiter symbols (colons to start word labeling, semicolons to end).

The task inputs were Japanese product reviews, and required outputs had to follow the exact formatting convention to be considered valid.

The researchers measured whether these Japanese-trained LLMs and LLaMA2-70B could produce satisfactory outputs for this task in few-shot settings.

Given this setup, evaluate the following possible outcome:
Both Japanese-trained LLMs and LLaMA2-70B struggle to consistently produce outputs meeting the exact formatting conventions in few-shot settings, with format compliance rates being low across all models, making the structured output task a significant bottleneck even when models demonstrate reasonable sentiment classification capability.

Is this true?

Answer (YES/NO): NO